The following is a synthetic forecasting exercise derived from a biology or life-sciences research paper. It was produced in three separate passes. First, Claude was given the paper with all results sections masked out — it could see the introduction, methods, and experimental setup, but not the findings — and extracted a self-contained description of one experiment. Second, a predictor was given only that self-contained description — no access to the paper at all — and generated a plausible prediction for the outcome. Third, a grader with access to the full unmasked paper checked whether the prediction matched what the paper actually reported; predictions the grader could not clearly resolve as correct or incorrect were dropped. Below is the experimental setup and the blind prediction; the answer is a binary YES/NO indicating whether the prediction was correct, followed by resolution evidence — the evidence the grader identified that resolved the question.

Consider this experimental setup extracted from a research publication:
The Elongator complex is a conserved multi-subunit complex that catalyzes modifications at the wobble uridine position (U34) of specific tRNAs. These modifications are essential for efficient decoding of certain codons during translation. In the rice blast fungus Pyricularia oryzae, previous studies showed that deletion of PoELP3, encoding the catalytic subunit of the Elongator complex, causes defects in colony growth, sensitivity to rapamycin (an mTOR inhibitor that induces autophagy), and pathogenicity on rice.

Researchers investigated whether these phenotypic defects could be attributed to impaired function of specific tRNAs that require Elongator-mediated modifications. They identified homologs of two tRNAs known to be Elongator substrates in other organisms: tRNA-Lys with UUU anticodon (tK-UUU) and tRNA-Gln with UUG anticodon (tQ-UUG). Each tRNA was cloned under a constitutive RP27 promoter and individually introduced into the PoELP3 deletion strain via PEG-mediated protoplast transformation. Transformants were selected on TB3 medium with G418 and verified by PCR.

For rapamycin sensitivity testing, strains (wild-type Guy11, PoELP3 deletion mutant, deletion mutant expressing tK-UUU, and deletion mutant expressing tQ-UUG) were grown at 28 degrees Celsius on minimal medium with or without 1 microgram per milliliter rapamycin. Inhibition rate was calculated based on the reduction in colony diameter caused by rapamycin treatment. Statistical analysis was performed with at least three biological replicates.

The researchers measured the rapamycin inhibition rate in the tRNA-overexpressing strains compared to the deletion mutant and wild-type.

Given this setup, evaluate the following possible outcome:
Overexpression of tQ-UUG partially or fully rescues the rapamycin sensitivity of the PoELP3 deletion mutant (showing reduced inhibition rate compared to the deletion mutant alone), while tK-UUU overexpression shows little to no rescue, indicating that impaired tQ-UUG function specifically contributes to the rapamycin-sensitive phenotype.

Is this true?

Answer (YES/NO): NO